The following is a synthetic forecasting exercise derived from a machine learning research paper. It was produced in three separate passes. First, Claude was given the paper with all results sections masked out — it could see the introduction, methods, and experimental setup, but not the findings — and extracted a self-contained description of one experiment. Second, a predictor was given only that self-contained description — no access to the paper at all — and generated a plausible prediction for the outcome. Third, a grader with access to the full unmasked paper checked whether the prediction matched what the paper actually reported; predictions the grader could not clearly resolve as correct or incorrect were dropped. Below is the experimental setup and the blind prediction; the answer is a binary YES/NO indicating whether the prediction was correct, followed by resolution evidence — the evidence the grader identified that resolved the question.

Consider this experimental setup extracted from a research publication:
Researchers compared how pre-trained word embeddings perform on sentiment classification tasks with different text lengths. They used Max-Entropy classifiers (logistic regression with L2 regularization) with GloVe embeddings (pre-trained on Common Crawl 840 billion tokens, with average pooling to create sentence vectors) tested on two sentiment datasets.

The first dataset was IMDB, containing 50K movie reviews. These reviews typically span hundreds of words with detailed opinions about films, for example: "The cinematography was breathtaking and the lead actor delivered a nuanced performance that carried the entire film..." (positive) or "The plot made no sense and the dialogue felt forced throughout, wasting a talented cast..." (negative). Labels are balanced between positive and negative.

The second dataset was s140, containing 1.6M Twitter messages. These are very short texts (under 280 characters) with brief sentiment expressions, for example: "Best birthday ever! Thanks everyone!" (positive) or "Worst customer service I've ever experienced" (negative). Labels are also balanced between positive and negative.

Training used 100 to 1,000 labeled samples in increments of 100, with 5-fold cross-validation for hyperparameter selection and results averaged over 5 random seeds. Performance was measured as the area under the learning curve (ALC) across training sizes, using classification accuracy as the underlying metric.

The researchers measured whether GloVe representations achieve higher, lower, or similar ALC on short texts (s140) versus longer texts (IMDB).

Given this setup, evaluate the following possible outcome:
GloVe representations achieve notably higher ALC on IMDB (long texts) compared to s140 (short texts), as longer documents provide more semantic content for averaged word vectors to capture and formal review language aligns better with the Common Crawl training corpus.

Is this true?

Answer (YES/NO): YES